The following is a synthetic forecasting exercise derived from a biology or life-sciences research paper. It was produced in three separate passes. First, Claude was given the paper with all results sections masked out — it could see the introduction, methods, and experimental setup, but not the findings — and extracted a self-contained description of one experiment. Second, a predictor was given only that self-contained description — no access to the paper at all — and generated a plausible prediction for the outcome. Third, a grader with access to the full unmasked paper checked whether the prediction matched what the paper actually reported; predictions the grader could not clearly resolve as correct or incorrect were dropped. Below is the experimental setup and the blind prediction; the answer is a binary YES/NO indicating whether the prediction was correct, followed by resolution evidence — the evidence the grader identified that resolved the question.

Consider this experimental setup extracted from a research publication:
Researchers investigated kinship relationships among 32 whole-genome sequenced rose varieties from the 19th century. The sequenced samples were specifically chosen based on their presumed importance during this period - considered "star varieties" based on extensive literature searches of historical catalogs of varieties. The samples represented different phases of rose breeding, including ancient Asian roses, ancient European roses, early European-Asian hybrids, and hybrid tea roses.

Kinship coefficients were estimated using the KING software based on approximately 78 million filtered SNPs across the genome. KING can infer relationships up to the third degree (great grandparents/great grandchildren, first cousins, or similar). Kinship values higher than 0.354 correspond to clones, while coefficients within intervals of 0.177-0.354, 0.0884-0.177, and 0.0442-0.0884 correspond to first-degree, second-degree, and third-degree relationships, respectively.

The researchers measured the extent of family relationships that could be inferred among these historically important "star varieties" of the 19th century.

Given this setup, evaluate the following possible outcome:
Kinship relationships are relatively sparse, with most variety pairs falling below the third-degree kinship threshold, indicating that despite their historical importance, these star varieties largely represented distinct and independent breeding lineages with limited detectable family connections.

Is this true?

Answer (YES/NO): NO